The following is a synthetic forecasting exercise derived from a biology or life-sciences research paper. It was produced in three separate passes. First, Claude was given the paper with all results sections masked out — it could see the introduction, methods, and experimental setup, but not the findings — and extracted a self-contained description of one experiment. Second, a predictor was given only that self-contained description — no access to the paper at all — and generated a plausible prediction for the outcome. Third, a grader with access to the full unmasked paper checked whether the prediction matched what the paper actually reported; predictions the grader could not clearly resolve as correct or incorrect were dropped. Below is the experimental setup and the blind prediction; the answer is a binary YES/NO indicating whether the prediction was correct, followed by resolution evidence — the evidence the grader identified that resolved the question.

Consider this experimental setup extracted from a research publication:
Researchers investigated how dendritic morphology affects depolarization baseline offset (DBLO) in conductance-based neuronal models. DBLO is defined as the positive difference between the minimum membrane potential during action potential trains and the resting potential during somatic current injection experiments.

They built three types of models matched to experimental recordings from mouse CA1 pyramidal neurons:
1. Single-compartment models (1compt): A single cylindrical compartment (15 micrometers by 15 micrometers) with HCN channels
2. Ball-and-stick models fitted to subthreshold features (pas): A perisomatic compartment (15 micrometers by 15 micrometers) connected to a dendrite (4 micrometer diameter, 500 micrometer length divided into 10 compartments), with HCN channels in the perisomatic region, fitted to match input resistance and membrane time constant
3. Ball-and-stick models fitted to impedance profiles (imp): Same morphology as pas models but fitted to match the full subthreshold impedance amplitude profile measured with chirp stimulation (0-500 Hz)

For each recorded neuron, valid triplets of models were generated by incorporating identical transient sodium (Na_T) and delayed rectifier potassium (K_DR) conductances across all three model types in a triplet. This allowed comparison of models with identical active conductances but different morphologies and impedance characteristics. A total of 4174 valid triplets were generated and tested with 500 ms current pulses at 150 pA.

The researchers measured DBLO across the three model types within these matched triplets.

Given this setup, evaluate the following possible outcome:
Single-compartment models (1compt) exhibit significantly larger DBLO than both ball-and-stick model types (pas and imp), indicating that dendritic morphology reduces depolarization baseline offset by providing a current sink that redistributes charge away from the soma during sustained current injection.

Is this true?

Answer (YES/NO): NO